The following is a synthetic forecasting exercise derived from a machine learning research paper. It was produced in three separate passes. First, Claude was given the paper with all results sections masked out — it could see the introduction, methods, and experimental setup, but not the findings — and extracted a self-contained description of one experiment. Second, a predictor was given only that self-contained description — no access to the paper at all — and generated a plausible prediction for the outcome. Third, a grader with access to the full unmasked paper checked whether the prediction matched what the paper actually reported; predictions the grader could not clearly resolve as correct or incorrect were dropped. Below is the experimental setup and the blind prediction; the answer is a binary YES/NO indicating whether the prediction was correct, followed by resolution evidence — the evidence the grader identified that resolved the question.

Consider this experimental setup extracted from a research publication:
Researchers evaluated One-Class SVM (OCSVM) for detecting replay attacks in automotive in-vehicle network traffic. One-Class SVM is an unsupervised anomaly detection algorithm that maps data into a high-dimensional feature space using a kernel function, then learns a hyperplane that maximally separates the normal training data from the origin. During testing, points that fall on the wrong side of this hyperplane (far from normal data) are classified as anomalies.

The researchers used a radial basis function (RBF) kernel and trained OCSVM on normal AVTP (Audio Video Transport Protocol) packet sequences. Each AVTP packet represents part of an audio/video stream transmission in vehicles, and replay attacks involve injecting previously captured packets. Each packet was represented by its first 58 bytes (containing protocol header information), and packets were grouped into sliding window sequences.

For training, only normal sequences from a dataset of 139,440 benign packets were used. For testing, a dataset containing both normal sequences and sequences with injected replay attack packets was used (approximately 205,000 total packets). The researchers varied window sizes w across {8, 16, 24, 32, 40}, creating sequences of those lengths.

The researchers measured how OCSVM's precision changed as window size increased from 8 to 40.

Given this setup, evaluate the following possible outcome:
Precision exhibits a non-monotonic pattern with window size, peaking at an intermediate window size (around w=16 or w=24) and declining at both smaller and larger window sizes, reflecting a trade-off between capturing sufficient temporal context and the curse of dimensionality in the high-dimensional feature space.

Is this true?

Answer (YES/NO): NO